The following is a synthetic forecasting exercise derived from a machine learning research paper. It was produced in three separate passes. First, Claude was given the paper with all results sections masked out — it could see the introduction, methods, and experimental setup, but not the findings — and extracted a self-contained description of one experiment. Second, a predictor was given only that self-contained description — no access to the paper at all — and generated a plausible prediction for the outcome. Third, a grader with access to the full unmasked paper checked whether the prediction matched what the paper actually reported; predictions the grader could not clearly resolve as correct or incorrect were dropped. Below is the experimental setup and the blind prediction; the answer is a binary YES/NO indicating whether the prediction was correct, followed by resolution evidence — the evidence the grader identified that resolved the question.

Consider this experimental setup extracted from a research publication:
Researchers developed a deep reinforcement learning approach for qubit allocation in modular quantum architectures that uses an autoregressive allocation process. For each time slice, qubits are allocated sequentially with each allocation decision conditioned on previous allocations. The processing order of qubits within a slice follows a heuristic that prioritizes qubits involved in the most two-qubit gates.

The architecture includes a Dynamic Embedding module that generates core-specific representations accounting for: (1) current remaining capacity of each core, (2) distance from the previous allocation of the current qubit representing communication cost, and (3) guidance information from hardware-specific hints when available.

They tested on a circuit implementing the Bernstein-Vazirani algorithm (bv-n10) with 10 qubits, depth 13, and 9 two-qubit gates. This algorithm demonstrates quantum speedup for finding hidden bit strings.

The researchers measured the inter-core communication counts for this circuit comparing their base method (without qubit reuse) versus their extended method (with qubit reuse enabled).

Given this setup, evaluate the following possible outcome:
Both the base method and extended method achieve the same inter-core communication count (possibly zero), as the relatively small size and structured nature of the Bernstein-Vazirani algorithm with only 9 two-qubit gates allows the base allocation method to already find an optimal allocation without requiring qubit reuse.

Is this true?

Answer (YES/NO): NO